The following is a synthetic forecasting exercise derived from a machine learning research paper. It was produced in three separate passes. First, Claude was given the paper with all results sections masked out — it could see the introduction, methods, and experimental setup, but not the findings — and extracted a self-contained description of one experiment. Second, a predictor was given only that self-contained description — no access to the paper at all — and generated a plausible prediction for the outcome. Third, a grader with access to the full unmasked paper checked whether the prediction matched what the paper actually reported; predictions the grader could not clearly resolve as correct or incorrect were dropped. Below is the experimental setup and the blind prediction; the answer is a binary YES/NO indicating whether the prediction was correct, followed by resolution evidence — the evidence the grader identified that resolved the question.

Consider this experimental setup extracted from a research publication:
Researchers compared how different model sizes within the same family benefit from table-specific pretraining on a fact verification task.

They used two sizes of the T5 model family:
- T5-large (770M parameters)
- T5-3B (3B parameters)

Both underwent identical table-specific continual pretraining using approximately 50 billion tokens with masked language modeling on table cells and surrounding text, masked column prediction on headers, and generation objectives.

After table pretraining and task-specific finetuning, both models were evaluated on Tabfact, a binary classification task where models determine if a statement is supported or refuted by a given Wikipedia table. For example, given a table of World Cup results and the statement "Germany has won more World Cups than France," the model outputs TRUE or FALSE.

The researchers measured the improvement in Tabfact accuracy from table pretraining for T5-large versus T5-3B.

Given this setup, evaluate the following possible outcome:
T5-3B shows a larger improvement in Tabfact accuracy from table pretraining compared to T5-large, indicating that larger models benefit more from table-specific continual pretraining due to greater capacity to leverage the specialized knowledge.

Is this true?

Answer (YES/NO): NO